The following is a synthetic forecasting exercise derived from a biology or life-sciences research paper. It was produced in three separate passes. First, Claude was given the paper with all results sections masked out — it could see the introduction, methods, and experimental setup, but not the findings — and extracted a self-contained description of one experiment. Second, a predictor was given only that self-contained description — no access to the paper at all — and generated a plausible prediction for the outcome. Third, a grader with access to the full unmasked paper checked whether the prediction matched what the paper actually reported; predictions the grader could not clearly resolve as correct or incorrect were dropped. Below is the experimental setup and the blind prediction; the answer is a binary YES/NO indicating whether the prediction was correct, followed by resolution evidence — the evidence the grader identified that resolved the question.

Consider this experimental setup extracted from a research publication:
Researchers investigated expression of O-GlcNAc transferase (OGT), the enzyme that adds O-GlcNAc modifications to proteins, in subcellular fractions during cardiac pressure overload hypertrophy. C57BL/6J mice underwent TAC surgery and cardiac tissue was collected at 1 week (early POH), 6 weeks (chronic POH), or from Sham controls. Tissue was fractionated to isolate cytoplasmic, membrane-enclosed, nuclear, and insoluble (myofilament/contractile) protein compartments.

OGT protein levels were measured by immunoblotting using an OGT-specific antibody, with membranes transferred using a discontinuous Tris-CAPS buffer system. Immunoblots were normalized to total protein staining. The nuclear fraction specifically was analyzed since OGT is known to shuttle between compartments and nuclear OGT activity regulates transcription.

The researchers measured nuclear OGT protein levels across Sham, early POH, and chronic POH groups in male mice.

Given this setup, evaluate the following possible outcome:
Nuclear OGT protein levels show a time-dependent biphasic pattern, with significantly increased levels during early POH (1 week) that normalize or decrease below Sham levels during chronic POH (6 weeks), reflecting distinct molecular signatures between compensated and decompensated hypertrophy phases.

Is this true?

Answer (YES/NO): NO